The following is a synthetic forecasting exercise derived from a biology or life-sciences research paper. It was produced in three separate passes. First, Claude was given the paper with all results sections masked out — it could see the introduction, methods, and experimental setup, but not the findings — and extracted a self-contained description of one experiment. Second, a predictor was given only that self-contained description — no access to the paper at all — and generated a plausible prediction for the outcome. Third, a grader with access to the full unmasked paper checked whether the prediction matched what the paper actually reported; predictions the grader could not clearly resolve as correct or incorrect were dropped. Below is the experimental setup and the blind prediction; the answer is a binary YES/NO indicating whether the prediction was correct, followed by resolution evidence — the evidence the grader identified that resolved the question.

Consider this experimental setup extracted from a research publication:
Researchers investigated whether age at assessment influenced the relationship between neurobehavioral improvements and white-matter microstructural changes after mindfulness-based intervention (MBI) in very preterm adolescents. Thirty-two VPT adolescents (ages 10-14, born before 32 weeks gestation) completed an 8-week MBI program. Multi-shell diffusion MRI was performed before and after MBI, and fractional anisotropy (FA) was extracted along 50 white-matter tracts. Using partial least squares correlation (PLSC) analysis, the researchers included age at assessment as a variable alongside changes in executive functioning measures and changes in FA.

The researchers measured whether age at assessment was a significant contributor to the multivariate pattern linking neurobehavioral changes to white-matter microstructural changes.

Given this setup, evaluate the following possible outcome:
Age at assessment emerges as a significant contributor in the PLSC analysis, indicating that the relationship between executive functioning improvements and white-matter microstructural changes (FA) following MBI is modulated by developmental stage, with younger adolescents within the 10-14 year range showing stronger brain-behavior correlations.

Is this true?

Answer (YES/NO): NO